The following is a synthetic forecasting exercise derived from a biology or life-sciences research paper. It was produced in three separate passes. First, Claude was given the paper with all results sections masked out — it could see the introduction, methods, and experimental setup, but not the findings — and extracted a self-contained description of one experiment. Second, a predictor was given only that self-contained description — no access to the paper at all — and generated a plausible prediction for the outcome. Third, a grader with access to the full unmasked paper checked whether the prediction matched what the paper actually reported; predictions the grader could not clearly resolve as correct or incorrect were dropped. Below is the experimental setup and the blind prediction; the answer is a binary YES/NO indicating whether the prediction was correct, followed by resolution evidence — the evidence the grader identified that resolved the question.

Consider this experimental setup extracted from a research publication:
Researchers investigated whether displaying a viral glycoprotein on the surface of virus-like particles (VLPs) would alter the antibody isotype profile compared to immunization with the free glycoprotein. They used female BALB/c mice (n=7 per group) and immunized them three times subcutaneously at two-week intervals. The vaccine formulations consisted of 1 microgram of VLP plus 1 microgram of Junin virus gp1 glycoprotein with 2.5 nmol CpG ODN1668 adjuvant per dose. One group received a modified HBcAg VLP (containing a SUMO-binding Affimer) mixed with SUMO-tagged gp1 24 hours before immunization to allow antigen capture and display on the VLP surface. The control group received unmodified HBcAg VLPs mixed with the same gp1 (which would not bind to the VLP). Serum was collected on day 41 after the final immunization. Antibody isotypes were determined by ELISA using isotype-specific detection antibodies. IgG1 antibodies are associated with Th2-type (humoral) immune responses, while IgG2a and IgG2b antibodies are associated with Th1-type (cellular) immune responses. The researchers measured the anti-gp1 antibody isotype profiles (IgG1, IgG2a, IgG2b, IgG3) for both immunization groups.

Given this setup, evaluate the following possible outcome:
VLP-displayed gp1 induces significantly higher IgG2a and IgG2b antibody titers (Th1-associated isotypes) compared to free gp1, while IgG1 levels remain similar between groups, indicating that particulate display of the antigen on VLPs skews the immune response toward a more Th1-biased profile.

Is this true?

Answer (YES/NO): NO